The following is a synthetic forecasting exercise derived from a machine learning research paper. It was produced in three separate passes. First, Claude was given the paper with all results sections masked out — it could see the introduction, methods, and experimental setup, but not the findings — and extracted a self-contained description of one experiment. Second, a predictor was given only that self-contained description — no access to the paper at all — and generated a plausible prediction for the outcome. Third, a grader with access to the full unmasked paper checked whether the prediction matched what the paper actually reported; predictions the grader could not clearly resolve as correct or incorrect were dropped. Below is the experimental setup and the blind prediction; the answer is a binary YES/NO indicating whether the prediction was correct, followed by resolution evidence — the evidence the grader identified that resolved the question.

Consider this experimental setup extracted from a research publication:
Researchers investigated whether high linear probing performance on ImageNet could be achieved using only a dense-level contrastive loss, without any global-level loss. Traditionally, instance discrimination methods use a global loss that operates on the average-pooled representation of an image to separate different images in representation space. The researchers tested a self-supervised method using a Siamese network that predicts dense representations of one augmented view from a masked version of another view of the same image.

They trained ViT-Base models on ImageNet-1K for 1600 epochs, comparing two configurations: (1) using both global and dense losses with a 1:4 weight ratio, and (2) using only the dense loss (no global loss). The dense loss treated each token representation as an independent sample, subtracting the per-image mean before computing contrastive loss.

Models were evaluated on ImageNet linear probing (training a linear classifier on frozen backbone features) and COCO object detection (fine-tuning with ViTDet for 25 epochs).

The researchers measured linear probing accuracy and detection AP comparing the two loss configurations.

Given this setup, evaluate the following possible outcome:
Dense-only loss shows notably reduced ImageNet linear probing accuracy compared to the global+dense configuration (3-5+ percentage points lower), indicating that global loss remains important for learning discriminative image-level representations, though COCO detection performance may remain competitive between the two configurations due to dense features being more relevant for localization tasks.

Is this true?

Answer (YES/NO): NO